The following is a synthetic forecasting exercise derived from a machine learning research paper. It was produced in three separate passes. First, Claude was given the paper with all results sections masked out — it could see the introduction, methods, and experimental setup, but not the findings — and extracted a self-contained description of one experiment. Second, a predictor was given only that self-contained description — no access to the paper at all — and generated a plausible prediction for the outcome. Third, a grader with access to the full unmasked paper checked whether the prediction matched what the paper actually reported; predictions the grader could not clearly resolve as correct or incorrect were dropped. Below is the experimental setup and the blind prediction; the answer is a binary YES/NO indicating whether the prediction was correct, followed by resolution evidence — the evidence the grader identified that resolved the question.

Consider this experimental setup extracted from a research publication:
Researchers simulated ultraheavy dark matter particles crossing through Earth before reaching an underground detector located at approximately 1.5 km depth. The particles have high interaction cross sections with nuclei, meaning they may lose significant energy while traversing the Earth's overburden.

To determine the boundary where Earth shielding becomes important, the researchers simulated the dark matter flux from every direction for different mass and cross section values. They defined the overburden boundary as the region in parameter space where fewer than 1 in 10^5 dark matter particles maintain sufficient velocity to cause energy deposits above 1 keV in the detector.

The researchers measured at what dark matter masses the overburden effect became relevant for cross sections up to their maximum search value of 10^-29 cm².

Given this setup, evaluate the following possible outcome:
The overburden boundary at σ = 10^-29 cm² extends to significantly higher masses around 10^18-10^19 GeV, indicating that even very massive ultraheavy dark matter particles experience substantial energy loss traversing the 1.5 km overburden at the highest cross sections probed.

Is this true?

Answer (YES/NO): NO